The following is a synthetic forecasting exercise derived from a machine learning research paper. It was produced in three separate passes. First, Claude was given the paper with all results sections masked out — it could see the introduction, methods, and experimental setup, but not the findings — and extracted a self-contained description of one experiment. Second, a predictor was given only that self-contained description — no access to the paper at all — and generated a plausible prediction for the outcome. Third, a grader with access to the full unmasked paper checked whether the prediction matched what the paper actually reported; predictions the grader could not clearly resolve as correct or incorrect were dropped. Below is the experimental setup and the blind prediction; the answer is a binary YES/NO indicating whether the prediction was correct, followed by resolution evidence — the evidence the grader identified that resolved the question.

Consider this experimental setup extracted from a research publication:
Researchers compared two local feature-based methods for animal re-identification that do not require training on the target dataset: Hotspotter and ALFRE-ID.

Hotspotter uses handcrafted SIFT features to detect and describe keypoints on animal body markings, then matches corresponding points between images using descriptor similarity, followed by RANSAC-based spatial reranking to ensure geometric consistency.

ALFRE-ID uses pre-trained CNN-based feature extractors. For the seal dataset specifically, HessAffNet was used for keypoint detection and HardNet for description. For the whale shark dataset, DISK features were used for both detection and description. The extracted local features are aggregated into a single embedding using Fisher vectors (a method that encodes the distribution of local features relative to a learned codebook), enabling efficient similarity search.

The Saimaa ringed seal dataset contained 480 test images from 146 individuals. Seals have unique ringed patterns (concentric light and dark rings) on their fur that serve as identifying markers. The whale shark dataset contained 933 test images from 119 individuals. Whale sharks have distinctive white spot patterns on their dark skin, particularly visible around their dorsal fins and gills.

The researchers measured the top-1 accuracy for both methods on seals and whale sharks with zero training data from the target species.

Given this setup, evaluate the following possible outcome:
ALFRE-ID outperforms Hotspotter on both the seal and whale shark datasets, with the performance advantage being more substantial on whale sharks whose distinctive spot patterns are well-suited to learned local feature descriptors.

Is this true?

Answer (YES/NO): YES